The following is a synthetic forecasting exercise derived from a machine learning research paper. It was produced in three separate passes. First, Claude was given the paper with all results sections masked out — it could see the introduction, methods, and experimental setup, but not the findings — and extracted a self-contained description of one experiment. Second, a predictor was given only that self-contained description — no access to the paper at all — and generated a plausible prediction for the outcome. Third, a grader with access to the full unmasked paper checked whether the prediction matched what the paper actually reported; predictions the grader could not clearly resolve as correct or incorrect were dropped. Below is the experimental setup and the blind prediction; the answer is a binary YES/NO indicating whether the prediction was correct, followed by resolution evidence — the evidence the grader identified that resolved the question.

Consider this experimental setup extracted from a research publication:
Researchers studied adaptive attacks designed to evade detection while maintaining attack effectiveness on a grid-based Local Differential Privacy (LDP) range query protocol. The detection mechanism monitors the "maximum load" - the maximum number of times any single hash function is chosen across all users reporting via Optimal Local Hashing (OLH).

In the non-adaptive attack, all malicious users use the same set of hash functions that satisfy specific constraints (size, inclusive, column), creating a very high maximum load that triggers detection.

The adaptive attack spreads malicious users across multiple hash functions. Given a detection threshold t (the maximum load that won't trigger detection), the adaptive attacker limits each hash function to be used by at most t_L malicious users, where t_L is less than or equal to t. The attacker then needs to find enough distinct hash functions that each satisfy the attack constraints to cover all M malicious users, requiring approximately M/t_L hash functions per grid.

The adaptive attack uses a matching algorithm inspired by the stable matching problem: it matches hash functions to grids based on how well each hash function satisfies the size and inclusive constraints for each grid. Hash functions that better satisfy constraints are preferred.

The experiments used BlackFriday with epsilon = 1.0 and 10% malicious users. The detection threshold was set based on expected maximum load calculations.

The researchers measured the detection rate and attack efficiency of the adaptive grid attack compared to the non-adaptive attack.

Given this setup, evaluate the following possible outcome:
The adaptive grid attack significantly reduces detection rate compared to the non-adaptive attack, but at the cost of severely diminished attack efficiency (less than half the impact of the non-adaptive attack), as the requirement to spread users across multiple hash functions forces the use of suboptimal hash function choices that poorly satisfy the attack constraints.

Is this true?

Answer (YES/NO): NO